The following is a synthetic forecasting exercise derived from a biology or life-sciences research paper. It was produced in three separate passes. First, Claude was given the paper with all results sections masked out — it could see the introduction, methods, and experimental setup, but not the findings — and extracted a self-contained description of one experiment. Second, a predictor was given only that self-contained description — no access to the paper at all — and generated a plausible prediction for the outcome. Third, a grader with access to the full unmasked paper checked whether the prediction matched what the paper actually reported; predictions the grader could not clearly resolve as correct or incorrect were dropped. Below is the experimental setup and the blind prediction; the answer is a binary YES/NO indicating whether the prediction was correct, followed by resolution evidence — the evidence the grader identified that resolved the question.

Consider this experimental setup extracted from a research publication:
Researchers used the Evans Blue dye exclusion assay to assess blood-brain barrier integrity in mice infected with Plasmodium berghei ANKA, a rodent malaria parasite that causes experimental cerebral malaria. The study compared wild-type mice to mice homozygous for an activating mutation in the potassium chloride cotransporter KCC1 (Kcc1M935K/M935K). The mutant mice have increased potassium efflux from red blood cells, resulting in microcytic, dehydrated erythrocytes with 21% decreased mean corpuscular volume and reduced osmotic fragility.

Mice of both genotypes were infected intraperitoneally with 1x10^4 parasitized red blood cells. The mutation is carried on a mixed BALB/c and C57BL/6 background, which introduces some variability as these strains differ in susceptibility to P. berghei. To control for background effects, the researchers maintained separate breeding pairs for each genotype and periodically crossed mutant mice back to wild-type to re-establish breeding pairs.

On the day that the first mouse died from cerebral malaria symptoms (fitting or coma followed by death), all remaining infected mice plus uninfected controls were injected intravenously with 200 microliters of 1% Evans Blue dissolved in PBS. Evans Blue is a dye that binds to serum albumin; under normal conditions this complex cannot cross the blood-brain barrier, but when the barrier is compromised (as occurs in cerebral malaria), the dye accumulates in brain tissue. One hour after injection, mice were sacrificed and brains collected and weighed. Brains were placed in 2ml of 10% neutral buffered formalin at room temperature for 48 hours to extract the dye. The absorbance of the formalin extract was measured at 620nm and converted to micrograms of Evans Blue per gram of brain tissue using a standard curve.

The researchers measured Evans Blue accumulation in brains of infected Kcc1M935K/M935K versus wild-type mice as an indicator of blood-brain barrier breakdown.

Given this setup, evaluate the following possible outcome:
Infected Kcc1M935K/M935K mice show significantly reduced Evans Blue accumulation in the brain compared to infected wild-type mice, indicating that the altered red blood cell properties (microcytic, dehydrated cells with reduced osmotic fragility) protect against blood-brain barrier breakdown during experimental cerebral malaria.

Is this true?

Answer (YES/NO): YES